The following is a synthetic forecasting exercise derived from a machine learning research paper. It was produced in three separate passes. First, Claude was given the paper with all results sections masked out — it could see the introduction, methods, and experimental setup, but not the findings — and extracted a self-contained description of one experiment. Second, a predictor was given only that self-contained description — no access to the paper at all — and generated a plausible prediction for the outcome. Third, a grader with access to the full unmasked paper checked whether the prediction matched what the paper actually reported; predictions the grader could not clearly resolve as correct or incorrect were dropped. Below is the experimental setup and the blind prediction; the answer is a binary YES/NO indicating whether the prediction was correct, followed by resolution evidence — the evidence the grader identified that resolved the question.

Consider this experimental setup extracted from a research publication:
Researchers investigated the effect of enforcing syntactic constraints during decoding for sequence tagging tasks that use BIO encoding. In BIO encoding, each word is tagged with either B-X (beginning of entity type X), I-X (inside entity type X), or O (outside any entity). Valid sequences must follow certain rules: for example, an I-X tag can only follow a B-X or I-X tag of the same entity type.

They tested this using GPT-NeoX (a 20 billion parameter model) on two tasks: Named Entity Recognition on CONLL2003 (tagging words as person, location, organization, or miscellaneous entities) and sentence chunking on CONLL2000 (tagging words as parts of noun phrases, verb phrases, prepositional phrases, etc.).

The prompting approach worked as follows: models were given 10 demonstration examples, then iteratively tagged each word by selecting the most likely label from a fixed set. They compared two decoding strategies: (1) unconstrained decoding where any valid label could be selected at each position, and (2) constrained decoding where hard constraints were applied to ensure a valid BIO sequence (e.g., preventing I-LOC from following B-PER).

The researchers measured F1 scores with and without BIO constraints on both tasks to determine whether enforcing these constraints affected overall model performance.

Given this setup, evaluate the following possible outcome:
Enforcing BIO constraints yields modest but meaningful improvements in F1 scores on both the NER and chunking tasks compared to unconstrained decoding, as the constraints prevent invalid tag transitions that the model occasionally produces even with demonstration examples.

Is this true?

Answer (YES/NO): NO